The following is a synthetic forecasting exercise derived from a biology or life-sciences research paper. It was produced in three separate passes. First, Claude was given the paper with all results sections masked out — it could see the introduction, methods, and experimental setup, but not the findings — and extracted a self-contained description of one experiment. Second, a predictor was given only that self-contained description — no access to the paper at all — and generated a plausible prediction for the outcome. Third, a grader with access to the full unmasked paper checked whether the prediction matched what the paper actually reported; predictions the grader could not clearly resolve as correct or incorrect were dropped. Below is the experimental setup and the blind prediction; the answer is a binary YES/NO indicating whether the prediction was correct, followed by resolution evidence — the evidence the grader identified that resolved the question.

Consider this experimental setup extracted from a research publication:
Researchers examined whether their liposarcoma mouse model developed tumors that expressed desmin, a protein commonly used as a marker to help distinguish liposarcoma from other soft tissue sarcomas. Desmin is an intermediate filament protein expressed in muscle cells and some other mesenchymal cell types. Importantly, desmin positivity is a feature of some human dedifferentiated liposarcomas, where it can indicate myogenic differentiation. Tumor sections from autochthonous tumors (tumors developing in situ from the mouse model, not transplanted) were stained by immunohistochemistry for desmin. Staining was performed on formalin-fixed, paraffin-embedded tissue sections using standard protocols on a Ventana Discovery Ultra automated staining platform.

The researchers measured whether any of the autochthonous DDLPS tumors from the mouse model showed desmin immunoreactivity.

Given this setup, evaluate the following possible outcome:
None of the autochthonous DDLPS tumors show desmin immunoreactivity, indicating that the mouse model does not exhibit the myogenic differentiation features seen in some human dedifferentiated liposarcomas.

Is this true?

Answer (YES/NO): YES